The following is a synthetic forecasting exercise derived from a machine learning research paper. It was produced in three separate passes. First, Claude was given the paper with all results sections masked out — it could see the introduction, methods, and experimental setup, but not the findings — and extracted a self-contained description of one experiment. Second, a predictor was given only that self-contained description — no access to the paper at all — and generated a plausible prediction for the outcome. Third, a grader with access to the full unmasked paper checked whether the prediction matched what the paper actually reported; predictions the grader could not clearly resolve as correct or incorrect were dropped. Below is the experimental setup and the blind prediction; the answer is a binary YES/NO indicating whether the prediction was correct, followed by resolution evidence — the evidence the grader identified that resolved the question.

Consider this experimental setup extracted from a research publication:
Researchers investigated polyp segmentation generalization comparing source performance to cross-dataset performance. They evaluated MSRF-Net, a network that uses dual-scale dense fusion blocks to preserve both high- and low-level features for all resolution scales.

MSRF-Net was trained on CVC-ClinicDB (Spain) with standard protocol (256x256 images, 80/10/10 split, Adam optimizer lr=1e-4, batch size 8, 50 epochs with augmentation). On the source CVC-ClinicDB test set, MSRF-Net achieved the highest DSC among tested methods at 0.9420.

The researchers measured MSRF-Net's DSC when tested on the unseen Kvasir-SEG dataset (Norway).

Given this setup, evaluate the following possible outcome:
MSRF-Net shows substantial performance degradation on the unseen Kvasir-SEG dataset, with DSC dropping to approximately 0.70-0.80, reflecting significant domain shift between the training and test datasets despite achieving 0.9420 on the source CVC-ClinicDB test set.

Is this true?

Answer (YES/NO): YES